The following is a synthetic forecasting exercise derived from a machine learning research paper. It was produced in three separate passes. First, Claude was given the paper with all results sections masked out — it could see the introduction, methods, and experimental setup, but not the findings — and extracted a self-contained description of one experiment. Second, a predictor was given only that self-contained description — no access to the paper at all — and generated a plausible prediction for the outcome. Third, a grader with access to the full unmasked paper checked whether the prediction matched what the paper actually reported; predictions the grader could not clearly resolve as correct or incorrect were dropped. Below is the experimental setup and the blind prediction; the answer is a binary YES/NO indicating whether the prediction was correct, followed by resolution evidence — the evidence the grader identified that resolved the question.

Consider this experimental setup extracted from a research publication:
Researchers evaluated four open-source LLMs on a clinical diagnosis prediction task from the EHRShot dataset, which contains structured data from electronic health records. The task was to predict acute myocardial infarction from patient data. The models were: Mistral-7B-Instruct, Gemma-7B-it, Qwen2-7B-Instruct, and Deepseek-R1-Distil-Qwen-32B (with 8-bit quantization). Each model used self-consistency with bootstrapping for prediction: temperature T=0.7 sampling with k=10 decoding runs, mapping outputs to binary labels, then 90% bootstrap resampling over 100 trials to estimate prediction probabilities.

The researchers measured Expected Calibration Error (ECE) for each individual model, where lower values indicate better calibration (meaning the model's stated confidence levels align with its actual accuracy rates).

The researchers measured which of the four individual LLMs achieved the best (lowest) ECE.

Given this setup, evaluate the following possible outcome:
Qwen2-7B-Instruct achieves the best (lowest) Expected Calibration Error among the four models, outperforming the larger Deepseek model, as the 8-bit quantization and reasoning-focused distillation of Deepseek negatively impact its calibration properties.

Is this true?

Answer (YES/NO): NO